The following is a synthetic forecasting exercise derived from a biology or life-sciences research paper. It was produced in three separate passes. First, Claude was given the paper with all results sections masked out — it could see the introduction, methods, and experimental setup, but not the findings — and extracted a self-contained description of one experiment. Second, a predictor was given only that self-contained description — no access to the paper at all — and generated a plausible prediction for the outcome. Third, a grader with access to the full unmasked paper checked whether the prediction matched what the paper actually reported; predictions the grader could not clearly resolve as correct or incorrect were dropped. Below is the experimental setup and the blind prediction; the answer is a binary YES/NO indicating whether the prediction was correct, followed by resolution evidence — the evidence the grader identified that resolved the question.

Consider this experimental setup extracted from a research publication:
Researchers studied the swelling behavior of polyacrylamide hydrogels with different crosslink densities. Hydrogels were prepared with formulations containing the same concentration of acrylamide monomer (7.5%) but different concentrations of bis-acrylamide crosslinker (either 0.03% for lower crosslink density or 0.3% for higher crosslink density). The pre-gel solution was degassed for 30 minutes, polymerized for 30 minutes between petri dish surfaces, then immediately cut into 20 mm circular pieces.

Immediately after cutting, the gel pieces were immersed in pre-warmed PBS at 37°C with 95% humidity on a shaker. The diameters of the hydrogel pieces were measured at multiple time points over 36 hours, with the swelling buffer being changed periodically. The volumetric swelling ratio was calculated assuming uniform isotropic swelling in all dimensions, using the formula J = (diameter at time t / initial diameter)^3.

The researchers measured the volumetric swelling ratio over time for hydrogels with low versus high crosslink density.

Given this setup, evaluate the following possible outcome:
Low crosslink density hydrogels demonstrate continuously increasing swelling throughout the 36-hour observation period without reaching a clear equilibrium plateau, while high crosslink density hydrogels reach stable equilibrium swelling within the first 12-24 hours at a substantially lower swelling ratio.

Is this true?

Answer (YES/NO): NO